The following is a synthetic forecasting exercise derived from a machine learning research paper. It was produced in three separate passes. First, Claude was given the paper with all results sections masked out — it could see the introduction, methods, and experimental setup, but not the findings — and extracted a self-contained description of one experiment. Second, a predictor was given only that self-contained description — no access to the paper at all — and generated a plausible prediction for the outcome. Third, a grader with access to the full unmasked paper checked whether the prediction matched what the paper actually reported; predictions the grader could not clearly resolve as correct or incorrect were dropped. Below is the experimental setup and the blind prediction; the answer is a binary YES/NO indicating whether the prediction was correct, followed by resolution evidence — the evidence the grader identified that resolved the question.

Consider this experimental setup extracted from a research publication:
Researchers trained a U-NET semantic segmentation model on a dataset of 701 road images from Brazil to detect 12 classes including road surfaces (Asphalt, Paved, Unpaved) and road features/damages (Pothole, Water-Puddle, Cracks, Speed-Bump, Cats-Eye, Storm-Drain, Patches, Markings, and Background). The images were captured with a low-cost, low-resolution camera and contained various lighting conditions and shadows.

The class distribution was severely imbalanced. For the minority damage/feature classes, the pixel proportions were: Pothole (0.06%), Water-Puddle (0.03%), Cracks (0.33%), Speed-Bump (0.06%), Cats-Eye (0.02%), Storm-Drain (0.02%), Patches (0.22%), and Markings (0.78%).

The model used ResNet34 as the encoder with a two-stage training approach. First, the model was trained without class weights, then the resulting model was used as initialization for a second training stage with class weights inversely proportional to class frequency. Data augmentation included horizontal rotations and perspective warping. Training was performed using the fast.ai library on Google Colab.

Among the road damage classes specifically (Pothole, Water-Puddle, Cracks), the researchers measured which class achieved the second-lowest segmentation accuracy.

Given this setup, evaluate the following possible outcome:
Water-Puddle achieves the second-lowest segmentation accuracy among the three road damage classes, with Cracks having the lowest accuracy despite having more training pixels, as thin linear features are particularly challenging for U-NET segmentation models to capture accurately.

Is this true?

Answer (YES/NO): YES